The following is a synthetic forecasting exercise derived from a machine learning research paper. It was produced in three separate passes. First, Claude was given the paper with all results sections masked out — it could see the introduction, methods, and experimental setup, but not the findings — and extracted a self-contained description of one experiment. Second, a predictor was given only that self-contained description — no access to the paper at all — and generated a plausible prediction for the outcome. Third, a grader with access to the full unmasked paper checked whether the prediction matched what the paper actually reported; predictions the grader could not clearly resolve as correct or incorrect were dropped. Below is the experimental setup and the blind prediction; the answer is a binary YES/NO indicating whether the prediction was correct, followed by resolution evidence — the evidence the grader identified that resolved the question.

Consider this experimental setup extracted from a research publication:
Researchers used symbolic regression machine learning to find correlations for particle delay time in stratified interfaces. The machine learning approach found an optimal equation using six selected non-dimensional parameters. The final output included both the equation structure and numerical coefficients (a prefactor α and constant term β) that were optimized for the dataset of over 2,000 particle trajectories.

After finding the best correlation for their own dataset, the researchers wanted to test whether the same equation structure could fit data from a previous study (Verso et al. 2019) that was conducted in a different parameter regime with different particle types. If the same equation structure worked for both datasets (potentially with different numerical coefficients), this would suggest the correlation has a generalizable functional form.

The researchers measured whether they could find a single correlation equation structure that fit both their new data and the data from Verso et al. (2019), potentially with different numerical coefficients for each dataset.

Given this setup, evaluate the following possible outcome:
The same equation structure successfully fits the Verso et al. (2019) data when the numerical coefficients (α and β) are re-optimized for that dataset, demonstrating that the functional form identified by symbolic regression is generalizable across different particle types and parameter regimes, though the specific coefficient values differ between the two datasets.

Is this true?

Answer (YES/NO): NO